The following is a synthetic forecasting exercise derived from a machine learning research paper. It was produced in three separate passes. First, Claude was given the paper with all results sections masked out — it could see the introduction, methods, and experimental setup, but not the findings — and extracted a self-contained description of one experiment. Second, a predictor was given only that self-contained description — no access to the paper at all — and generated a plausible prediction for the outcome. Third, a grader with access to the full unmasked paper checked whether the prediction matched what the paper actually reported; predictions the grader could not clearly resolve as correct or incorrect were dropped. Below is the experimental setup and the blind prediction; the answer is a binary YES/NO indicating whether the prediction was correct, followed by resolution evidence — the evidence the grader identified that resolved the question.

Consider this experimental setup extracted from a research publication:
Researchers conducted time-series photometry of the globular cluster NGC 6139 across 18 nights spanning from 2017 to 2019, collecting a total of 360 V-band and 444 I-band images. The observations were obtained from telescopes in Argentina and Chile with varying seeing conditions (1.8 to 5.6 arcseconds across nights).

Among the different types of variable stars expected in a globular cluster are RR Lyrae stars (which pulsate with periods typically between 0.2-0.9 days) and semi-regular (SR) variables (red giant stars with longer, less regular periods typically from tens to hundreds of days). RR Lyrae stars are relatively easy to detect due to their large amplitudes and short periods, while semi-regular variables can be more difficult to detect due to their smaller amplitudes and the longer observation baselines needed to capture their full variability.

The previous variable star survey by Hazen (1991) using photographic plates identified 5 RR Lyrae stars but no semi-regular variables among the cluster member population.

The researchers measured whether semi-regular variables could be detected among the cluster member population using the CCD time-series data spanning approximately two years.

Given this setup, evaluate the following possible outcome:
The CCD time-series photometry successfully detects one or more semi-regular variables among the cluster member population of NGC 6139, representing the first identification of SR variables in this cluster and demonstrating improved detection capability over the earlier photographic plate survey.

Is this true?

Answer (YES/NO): YES